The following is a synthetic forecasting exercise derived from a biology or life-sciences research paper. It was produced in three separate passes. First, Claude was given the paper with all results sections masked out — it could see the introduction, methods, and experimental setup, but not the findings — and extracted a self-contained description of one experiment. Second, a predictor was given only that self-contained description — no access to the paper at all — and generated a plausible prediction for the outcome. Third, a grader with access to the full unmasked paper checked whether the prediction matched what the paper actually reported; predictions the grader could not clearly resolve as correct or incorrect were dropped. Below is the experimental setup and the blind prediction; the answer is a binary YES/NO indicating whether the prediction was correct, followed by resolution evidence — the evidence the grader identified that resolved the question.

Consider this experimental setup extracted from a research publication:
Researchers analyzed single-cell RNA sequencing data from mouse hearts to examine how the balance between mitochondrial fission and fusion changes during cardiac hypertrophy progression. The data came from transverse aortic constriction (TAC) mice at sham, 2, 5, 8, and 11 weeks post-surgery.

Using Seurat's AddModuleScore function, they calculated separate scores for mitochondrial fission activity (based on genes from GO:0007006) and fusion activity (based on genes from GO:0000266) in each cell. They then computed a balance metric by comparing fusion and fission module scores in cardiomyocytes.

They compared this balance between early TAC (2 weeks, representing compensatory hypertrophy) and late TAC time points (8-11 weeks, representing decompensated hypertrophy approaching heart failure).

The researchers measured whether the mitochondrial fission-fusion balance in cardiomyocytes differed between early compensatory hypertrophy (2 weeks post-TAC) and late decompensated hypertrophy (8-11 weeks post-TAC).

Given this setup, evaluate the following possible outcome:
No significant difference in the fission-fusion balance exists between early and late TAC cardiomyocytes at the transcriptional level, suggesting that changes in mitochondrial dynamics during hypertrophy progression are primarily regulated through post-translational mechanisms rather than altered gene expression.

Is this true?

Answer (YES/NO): NO